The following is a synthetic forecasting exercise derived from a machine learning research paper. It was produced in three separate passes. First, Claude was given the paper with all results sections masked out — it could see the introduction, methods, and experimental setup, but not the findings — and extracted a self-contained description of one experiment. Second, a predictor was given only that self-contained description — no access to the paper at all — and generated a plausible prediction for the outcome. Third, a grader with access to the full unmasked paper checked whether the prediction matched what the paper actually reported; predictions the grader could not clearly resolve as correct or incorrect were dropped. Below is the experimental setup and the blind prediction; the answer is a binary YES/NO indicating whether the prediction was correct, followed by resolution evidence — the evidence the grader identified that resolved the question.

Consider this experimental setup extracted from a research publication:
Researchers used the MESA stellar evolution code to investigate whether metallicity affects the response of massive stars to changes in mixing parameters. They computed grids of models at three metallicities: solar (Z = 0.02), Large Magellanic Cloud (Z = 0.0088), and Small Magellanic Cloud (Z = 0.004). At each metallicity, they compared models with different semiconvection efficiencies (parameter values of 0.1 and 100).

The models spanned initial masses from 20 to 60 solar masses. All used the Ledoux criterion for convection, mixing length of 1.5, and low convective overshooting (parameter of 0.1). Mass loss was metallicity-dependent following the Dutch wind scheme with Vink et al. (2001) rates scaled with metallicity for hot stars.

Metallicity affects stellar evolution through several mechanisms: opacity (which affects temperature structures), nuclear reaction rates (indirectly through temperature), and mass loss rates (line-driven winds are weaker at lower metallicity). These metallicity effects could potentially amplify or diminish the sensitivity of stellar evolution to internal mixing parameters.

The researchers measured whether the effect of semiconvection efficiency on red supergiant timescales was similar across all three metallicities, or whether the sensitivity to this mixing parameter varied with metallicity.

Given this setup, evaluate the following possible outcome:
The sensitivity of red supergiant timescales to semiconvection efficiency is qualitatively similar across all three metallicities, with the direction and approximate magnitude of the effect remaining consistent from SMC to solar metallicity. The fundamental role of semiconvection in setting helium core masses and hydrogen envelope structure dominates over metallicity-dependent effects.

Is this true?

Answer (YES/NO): NO